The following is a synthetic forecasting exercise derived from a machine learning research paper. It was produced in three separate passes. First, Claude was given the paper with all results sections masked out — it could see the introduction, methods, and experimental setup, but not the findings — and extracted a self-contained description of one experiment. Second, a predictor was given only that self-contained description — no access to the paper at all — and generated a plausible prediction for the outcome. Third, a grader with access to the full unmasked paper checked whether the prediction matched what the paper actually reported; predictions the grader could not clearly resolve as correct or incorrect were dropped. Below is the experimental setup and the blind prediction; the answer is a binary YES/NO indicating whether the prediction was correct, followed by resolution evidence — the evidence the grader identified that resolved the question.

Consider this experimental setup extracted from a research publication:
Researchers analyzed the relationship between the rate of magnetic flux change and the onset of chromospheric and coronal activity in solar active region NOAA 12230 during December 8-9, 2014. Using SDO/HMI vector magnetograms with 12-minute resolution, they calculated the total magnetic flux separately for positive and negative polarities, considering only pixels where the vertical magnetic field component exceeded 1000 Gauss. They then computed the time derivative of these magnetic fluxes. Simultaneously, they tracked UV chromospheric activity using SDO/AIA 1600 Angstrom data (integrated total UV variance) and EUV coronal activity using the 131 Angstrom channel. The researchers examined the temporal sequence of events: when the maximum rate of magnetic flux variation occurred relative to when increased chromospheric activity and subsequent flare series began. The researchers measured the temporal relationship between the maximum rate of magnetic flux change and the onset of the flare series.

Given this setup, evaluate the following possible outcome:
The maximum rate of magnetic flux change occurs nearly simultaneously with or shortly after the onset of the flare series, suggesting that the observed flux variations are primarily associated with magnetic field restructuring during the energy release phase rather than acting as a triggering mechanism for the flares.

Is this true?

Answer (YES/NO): NO